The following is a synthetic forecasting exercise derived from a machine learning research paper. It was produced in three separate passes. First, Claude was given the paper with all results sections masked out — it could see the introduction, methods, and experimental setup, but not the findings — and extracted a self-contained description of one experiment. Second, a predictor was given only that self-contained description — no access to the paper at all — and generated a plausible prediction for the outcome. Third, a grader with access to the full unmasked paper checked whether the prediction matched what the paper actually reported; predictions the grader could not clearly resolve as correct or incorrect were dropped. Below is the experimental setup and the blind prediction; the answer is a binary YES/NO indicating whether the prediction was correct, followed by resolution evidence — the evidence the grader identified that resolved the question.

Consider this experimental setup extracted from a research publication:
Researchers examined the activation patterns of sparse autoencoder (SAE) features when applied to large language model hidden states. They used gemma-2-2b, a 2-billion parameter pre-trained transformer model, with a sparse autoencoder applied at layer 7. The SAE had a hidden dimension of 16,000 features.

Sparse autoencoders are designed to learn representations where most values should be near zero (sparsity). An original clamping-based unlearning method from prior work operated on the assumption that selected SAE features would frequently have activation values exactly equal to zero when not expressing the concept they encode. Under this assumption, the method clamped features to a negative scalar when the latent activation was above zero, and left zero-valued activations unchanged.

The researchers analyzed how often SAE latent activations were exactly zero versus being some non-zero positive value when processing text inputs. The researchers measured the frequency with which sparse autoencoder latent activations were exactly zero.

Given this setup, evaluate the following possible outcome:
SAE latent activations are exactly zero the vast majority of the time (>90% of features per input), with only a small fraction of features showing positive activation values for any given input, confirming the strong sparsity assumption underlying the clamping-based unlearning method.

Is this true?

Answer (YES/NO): NO